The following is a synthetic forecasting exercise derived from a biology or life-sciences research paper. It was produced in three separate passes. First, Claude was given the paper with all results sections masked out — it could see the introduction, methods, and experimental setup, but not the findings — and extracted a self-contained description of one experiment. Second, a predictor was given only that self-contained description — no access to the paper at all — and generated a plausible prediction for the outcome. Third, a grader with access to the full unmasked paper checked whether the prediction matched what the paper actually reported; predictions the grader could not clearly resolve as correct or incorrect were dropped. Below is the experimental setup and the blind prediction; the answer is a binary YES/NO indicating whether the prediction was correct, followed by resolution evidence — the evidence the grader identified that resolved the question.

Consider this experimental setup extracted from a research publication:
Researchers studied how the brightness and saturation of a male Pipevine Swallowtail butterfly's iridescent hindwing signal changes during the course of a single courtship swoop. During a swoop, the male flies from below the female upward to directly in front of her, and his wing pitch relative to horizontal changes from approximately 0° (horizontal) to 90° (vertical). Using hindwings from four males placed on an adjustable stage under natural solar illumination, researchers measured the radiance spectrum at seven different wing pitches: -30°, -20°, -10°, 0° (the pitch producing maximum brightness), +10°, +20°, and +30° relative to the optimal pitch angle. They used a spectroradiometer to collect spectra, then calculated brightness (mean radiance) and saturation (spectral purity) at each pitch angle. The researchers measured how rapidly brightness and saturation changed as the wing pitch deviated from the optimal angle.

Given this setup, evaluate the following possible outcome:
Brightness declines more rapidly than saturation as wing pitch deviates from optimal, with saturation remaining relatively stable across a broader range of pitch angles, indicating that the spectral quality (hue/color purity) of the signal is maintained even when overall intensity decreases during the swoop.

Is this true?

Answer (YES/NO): YES